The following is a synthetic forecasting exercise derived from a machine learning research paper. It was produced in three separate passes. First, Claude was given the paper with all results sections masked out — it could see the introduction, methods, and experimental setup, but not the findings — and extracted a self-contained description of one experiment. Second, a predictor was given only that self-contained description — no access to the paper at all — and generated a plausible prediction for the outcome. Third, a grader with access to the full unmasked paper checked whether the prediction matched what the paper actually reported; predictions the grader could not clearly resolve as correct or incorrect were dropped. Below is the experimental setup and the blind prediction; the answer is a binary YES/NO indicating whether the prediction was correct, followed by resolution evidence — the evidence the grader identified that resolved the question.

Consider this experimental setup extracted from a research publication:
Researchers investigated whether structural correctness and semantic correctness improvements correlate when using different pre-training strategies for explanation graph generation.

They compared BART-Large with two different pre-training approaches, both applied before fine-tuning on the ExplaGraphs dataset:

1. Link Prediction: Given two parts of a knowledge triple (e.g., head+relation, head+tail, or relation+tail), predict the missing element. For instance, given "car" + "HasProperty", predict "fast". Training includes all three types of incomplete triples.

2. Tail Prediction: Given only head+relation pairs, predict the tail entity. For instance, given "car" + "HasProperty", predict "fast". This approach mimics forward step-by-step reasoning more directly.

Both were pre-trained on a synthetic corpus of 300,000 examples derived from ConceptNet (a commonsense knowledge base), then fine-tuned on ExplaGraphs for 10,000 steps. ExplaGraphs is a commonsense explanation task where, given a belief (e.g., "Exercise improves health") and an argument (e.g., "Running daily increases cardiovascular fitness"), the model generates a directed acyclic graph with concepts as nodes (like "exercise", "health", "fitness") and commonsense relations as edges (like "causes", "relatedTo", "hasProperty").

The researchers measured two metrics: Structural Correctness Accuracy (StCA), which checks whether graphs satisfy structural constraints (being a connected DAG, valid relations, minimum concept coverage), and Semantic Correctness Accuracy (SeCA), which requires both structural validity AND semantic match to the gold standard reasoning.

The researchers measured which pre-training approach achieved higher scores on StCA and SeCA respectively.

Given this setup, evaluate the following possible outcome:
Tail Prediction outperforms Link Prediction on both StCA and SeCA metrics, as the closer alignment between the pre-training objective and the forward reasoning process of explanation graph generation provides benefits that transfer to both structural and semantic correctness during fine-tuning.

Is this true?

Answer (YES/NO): YES